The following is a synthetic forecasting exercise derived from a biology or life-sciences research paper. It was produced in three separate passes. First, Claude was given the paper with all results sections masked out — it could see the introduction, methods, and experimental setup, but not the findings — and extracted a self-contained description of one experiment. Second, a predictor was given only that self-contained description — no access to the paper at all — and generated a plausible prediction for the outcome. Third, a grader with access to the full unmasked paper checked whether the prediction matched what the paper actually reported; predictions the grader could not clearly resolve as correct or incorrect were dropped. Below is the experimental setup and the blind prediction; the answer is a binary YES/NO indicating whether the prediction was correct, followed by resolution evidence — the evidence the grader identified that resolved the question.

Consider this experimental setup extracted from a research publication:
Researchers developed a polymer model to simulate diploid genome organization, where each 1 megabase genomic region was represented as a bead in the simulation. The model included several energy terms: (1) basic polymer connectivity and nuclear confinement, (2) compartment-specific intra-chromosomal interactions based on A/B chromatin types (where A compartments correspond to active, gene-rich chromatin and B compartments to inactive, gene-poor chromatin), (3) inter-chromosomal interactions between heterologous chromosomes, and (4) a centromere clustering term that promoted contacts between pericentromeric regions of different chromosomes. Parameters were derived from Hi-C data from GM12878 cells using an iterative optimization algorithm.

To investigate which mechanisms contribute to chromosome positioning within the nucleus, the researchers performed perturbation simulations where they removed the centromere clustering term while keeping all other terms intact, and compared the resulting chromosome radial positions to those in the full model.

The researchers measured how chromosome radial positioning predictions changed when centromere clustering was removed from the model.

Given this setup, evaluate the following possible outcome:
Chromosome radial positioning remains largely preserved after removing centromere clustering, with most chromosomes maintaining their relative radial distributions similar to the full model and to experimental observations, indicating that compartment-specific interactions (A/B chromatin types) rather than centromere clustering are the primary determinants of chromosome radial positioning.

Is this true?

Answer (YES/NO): NO